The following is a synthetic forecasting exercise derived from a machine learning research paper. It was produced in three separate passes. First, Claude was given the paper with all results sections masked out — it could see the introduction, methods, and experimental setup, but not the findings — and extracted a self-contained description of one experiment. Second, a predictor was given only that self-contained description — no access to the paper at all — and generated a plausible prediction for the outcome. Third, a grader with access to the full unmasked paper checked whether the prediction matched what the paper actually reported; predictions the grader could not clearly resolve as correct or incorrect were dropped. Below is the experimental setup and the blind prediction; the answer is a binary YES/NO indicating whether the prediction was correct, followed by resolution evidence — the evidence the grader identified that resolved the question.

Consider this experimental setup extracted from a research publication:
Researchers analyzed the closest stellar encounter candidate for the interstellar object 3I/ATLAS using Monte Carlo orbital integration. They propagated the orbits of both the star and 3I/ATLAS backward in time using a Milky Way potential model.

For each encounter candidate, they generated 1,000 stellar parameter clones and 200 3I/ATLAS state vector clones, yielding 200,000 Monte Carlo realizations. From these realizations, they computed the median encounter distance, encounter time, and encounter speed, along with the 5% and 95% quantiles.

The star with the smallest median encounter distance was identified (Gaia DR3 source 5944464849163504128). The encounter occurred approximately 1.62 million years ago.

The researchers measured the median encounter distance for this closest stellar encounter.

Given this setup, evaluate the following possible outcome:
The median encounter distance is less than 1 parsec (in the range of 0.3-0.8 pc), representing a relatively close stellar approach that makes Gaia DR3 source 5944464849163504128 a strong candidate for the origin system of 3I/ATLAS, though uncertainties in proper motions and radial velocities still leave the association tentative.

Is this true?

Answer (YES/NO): NO